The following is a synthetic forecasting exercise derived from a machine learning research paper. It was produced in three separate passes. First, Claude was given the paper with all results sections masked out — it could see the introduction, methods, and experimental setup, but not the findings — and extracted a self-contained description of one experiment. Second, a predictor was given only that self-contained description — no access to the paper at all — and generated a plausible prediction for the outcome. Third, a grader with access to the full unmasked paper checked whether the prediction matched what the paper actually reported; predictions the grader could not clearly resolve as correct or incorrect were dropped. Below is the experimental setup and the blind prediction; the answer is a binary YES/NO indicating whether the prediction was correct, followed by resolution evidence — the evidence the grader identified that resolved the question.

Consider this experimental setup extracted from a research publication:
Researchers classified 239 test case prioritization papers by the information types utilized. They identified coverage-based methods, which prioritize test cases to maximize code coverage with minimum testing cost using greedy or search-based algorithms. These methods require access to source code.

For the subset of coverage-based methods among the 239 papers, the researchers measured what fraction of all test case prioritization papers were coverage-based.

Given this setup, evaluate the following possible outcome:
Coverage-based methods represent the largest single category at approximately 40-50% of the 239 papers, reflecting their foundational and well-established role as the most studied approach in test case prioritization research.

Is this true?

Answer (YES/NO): YES